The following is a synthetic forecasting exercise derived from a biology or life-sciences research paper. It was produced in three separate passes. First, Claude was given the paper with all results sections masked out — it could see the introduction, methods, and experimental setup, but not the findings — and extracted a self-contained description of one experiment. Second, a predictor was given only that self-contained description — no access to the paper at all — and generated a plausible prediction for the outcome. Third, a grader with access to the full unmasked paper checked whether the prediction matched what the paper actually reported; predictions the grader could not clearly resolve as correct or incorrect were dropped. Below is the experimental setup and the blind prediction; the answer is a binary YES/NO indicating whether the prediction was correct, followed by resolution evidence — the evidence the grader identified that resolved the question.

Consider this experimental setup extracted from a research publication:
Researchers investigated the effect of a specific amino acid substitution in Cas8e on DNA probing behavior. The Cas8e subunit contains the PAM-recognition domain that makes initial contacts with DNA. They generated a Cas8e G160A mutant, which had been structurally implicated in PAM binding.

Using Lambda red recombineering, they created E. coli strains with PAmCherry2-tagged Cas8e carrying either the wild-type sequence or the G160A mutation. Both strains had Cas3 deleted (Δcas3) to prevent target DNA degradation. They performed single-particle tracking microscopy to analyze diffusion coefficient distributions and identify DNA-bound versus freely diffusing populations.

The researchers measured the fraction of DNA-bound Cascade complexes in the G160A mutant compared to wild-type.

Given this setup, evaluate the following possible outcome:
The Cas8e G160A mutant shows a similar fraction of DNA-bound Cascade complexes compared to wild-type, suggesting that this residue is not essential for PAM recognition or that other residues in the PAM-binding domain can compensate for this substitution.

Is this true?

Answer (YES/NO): NO